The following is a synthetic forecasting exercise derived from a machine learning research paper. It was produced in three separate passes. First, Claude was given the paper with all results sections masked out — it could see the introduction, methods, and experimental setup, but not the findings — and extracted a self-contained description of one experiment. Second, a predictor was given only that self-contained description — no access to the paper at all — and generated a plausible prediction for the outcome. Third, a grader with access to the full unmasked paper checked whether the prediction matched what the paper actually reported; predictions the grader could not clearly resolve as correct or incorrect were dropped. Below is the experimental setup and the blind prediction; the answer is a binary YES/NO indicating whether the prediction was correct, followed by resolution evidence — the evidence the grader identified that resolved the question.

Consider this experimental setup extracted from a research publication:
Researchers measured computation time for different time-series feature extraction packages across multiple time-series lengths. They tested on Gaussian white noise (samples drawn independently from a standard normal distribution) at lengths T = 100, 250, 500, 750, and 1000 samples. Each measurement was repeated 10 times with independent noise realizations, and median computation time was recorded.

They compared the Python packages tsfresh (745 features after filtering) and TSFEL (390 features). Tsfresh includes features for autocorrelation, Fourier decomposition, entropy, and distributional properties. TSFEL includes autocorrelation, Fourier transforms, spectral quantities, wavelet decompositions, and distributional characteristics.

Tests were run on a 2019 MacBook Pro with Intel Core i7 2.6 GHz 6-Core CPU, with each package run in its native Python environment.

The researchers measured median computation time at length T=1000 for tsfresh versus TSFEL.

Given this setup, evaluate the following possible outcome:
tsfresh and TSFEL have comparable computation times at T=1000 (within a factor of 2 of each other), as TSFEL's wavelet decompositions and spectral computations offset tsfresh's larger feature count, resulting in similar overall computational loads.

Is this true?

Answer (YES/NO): NO